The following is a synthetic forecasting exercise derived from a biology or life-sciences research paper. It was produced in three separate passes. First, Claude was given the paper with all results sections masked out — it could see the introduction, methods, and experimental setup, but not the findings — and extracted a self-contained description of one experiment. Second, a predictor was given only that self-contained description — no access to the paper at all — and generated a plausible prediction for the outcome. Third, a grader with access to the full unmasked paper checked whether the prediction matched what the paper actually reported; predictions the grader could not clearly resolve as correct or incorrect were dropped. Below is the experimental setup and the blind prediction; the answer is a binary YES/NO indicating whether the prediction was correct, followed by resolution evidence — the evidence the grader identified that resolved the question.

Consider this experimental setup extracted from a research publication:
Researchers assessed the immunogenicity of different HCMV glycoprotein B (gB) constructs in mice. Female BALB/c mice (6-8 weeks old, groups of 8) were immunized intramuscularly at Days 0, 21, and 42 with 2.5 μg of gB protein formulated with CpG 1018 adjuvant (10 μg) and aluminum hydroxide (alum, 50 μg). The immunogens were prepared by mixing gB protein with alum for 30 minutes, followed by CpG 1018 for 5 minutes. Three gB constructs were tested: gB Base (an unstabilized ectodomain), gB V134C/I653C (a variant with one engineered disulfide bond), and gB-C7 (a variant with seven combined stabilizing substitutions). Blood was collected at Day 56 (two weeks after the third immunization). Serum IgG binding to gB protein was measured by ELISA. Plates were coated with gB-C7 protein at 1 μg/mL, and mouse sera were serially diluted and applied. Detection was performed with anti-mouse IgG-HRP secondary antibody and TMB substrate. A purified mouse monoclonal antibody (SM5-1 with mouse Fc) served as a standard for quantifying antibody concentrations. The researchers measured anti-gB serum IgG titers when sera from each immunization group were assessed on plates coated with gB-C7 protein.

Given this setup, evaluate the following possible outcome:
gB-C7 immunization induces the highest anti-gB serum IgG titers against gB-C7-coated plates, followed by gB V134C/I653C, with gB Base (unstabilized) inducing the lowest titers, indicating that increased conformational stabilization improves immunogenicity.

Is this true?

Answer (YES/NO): NO